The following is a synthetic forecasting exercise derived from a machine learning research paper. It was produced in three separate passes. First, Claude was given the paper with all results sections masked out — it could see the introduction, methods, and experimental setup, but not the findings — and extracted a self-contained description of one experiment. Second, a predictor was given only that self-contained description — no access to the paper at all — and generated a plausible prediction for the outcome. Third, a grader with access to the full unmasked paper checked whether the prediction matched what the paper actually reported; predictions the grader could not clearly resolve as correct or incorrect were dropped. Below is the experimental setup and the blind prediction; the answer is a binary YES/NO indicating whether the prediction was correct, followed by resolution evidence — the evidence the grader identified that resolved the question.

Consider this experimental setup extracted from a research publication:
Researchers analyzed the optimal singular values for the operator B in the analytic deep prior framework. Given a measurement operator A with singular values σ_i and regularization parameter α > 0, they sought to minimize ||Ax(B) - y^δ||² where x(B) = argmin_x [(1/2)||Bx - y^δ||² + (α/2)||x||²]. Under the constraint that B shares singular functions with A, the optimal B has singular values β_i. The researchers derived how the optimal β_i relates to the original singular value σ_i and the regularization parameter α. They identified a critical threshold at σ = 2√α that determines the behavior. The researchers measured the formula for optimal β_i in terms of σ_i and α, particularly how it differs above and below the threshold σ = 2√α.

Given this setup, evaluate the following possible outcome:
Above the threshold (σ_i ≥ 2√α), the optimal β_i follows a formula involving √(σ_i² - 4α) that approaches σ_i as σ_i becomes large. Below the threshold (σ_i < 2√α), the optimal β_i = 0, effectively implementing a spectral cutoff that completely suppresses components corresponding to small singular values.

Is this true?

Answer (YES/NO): NO